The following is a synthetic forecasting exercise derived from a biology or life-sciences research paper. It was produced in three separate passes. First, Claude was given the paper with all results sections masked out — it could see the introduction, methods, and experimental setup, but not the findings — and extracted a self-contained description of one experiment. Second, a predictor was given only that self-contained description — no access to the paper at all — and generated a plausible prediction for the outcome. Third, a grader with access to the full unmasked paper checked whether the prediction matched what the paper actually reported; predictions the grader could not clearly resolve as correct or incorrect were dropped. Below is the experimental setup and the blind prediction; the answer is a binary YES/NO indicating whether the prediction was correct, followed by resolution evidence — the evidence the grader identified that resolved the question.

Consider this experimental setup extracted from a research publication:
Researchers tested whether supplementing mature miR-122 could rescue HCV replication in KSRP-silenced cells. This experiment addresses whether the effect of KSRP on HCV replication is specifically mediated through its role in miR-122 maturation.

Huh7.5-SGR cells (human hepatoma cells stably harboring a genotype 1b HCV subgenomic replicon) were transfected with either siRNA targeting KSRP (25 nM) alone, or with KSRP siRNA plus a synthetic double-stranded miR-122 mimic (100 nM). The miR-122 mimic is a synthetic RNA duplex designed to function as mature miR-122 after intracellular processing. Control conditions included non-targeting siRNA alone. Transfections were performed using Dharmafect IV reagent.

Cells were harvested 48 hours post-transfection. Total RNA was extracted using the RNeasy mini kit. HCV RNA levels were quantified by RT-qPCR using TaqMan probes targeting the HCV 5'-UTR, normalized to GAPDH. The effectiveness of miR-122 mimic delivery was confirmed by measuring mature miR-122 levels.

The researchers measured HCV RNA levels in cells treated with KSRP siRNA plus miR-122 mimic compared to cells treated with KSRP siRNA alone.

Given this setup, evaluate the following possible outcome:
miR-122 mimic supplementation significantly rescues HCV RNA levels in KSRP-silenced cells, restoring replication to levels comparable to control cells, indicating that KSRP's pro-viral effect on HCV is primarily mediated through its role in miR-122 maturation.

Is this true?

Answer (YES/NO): YES